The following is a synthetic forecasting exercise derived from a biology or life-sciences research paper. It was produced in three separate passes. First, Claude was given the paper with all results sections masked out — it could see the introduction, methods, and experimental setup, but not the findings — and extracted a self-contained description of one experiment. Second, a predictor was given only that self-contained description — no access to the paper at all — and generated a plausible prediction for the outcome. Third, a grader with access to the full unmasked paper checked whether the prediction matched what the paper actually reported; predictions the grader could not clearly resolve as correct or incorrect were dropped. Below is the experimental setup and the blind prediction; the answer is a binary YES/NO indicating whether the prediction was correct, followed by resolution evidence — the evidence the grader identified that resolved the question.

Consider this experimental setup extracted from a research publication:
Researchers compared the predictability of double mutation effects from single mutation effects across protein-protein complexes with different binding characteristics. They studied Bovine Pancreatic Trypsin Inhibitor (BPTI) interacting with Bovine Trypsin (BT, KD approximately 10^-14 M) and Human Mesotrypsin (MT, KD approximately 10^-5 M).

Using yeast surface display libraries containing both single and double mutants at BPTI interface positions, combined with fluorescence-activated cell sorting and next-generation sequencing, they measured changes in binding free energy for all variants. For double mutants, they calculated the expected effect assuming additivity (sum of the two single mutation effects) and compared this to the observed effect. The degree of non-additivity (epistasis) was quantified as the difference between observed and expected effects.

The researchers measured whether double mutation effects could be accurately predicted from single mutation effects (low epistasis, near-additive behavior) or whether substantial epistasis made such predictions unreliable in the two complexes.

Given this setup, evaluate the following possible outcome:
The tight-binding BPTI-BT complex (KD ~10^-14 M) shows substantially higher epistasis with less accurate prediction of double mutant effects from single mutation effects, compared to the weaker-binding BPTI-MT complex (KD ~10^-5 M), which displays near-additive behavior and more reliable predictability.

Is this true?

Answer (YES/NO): NO